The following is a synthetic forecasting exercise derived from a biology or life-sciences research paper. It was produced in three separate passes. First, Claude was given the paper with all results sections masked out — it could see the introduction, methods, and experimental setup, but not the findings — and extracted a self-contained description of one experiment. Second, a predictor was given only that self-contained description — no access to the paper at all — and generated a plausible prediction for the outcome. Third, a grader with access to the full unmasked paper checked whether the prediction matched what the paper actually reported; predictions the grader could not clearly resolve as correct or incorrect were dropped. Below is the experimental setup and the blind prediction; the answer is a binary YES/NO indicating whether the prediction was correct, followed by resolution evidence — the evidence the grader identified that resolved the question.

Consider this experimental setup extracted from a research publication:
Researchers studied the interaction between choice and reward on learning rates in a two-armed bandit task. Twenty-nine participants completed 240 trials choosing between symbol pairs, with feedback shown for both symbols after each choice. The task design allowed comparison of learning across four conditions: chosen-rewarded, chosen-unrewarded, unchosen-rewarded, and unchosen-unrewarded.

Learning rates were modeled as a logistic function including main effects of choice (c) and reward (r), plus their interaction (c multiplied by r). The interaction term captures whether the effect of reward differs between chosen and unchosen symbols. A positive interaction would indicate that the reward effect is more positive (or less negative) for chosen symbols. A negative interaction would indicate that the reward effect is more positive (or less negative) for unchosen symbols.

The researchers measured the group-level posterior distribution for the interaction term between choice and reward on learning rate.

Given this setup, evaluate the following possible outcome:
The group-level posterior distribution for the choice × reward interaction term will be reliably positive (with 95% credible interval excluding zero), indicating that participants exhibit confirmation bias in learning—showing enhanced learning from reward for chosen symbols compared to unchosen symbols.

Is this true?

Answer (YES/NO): YES